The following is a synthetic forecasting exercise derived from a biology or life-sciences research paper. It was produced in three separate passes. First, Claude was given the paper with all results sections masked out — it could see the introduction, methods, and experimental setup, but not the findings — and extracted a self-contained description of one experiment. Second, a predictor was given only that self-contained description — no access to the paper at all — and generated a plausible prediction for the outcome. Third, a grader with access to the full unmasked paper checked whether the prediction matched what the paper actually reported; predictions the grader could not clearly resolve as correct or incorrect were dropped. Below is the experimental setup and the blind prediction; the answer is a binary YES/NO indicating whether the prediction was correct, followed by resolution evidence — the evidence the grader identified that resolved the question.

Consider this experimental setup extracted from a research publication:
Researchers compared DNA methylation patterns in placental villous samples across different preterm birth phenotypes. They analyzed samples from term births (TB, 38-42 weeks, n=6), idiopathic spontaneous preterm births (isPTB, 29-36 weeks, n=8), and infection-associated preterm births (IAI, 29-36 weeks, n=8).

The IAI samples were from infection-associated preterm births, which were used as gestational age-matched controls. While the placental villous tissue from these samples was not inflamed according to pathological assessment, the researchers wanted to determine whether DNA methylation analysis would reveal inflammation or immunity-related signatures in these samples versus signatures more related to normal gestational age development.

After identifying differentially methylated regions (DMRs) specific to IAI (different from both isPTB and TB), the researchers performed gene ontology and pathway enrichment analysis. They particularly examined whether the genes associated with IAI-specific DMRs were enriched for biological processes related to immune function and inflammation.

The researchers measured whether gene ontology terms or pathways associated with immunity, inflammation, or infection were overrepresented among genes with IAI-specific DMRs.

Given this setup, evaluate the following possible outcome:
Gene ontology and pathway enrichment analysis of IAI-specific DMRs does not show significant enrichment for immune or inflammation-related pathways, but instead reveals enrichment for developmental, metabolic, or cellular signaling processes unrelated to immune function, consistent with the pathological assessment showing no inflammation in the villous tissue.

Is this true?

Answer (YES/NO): YES